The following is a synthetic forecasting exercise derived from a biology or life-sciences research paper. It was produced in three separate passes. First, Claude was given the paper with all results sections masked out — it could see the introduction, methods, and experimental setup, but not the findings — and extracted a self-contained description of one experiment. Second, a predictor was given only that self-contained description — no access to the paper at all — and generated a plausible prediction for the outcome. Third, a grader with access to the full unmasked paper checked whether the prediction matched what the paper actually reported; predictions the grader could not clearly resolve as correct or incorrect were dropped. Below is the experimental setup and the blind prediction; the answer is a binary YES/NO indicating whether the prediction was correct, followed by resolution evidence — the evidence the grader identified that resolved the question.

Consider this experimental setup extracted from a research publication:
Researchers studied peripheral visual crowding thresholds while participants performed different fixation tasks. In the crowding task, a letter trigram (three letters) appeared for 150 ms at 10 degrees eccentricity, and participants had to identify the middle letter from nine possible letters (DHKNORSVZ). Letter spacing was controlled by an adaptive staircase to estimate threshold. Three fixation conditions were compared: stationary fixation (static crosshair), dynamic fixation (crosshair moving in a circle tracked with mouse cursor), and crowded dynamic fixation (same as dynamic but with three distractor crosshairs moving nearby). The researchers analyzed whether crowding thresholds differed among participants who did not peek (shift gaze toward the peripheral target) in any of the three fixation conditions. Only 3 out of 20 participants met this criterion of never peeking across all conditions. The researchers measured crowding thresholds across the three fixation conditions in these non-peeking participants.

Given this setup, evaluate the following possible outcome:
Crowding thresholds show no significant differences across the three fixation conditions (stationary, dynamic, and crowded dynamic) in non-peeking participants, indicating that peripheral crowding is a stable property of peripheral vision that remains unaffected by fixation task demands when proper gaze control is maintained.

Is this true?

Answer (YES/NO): YES